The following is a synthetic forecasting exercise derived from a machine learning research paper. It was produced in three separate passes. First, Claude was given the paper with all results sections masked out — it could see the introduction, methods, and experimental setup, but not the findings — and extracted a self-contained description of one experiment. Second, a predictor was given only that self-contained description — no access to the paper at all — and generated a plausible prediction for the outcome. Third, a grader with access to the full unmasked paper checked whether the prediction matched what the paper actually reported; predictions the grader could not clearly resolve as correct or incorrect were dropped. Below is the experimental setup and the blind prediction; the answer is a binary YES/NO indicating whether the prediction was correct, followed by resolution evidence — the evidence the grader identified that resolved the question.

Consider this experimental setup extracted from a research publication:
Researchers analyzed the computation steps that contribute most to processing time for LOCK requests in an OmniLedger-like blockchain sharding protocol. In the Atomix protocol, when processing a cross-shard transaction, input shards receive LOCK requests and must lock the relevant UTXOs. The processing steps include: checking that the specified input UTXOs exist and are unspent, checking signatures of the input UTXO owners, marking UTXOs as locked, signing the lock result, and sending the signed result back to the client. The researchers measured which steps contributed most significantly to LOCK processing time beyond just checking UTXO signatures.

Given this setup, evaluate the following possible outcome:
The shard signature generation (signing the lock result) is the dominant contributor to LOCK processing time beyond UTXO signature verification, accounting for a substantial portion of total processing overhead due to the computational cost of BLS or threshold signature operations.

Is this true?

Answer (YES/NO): NO